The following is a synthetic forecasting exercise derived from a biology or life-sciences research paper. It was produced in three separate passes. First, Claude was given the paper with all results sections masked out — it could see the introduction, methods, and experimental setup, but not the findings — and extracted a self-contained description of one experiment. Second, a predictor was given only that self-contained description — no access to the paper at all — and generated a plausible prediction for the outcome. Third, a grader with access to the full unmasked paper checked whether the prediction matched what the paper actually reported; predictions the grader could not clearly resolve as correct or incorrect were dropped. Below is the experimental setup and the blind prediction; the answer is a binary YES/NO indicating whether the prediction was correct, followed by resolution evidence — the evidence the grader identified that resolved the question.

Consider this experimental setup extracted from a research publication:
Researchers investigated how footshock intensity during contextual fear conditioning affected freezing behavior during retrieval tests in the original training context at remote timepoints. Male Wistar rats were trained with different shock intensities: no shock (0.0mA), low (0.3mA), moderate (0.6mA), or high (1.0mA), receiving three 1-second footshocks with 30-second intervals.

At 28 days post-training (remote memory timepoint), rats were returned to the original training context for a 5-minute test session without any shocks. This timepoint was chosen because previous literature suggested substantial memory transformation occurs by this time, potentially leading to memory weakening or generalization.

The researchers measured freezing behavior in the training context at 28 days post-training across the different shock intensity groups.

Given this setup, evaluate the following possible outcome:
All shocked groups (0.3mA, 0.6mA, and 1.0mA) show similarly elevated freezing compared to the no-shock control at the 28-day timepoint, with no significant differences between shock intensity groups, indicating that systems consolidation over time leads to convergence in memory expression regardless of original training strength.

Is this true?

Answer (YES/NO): NO